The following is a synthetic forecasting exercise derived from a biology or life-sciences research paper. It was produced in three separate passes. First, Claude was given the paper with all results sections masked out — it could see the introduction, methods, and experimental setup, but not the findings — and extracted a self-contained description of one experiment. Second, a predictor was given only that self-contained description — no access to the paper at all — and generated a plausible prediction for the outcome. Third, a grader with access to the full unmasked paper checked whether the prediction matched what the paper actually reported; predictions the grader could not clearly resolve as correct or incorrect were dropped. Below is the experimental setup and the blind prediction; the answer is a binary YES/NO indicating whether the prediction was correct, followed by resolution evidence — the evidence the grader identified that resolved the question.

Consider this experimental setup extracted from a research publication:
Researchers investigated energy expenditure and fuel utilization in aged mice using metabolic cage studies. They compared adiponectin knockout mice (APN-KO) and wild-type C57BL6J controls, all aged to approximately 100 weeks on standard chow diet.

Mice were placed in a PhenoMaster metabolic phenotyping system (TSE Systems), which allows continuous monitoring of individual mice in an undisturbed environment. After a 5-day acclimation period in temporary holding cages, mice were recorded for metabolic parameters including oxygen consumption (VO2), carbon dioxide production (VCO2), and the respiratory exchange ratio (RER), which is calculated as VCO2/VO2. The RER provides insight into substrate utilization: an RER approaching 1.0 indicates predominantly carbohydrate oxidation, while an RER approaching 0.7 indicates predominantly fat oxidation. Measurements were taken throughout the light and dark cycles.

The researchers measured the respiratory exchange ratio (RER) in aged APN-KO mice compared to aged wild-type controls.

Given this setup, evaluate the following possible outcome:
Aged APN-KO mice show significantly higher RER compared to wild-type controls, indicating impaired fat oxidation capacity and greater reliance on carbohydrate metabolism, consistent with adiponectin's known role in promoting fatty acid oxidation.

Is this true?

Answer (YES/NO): YES